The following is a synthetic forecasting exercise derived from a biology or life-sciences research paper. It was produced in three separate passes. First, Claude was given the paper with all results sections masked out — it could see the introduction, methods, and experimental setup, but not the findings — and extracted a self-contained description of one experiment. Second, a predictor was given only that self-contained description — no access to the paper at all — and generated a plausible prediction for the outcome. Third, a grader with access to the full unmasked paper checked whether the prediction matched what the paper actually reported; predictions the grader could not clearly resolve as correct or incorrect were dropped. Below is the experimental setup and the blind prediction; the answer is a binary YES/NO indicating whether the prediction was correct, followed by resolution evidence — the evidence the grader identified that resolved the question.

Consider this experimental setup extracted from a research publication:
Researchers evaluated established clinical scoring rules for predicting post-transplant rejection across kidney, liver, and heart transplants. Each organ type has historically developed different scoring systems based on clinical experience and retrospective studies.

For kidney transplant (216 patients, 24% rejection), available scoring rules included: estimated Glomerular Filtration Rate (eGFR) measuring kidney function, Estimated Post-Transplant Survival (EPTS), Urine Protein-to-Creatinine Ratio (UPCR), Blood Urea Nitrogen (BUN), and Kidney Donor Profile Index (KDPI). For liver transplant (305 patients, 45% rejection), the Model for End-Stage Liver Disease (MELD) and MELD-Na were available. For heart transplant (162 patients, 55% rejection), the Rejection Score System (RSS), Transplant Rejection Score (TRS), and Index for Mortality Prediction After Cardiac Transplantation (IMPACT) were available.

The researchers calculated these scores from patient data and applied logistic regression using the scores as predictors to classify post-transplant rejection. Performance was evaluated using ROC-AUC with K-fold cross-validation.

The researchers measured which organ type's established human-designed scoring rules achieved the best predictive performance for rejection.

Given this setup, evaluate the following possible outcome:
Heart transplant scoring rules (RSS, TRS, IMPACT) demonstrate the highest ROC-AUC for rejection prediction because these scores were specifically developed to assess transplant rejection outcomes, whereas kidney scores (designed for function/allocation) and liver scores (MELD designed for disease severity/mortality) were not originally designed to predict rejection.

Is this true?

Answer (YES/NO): NO